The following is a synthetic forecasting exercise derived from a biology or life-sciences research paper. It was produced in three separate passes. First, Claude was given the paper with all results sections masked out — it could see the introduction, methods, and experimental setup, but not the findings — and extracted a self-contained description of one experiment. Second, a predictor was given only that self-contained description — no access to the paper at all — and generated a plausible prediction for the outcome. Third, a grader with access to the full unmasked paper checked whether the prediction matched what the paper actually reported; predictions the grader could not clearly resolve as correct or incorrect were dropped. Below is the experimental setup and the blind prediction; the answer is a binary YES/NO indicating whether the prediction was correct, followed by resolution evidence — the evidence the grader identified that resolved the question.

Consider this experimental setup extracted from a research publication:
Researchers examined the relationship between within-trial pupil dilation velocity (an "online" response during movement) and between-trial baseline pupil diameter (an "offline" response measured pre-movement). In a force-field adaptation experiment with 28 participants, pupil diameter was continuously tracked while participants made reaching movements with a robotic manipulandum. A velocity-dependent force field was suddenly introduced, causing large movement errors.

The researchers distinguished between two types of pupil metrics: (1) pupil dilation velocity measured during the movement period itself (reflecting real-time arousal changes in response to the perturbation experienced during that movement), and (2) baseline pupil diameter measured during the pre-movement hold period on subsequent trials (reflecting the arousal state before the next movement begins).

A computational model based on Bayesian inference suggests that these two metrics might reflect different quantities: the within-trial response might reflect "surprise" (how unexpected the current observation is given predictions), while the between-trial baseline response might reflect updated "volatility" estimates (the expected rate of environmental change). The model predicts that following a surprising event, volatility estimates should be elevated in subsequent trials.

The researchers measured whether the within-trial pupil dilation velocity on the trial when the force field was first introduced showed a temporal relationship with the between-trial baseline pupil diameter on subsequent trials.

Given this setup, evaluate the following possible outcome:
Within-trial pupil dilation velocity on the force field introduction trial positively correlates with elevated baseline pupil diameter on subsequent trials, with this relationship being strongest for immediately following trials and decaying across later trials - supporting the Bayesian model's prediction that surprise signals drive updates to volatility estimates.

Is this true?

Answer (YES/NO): NO